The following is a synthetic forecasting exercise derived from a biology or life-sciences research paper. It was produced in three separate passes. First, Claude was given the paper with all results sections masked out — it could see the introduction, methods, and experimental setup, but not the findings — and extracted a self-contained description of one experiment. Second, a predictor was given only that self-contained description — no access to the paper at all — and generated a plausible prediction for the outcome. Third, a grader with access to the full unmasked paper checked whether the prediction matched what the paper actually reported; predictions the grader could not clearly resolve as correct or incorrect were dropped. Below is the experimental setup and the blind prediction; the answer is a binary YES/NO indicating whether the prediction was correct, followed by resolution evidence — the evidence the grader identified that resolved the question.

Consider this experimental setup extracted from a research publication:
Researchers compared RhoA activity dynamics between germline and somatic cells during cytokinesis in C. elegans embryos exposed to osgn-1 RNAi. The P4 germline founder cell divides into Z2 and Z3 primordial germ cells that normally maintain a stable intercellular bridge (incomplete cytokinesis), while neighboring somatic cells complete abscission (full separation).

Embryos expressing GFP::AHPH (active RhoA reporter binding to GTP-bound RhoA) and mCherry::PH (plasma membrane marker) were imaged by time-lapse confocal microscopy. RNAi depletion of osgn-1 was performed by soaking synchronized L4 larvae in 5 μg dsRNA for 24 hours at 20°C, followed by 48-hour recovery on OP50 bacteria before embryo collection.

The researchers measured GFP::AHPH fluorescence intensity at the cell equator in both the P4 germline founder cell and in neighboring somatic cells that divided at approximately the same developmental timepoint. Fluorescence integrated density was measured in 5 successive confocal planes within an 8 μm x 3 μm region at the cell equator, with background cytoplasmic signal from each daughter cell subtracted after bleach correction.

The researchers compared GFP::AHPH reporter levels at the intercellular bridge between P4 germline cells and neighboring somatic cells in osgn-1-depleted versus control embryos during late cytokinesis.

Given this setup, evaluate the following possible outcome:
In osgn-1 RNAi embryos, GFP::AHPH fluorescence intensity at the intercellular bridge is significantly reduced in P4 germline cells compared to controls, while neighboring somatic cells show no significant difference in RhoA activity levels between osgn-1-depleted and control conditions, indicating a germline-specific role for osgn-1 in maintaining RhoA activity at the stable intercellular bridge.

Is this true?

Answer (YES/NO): YES